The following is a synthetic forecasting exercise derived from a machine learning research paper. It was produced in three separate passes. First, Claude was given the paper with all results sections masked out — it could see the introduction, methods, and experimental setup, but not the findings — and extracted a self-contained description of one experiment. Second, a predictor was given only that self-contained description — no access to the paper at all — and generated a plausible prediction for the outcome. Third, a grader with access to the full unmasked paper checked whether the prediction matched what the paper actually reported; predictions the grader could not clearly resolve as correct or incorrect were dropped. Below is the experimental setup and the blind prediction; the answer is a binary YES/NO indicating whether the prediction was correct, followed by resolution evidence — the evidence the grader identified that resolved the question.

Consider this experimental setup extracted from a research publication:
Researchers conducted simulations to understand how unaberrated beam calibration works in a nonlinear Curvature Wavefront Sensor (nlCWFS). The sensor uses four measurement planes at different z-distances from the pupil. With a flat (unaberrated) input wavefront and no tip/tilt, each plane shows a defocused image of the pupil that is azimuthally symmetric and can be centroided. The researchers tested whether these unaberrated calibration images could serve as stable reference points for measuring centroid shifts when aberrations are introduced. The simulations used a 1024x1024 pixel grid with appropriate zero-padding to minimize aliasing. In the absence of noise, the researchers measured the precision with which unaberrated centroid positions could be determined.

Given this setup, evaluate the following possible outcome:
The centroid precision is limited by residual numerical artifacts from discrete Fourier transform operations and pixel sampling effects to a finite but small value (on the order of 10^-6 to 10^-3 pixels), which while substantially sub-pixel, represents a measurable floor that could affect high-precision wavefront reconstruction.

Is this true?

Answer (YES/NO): NO